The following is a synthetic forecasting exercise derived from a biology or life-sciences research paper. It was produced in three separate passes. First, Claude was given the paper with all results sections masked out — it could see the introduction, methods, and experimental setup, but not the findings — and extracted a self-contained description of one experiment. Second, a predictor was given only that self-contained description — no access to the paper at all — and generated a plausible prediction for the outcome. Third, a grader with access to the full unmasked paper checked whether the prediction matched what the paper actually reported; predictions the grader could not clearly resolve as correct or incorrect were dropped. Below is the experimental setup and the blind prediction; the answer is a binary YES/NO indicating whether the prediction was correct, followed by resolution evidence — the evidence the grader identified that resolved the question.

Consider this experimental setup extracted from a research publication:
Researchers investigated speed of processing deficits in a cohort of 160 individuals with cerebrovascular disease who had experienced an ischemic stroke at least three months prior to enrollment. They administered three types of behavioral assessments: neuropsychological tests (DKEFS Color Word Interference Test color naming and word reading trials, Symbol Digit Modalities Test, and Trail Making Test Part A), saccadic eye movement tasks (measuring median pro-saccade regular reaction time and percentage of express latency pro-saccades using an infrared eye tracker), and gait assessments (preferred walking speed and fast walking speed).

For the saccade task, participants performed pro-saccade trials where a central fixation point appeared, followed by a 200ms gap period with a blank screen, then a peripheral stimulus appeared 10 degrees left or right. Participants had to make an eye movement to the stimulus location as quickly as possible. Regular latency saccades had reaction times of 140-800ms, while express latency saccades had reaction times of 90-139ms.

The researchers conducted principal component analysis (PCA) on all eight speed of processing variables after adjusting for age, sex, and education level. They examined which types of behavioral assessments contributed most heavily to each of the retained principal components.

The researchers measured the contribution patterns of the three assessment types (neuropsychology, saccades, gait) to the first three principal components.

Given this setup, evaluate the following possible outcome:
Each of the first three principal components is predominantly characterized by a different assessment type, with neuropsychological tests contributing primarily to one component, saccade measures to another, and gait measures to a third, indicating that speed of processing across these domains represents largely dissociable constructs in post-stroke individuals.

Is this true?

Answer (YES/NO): NO